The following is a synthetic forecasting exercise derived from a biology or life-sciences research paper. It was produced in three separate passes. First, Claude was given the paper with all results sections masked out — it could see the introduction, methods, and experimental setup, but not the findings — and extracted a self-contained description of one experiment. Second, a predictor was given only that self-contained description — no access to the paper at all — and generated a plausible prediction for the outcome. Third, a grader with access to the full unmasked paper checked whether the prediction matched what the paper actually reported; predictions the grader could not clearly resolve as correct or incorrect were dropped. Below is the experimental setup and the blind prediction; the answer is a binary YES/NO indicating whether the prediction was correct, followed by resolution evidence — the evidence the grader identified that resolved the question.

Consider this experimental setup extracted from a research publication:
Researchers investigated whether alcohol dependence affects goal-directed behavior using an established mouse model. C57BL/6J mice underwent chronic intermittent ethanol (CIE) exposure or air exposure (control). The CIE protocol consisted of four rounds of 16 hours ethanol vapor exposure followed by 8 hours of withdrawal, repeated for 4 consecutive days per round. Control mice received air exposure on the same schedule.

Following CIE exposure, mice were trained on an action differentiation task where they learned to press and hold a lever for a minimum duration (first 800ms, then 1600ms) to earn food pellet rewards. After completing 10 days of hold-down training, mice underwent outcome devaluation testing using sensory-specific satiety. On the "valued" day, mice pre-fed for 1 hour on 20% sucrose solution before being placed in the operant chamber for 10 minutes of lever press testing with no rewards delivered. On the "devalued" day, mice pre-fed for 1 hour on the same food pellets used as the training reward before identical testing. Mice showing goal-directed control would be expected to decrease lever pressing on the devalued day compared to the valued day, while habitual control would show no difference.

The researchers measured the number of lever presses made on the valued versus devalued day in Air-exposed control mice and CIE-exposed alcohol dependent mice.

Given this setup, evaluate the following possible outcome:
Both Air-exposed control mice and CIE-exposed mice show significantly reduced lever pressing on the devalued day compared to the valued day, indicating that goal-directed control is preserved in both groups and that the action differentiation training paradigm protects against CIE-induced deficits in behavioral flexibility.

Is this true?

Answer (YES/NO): NO